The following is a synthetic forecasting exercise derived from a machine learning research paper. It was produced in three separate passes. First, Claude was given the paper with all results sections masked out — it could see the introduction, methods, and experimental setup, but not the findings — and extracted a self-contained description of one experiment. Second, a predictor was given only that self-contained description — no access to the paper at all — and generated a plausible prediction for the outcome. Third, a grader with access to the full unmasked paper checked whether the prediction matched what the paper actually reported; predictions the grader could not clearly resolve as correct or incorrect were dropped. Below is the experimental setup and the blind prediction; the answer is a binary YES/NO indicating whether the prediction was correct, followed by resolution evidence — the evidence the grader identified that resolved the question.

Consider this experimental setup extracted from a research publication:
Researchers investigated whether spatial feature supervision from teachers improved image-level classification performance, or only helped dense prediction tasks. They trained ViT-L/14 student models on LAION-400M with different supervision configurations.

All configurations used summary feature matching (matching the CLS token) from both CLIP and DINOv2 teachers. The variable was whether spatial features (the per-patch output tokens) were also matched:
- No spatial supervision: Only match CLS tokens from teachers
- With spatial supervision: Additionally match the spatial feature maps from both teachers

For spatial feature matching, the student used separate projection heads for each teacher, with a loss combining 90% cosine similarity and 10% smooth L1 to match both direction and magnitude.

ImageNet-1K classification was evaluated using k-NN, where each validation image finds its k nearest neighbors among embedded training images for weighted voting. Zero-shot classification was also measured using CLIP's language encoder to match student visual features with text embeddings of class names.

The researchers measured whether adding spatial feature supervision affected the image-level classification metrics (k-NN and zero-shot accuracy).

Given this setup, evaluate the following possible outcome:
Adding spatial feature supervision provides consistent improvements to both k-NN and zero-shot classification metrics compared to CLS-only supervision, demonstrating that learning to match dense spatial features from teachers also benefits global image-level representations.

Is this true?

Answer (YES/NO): NO